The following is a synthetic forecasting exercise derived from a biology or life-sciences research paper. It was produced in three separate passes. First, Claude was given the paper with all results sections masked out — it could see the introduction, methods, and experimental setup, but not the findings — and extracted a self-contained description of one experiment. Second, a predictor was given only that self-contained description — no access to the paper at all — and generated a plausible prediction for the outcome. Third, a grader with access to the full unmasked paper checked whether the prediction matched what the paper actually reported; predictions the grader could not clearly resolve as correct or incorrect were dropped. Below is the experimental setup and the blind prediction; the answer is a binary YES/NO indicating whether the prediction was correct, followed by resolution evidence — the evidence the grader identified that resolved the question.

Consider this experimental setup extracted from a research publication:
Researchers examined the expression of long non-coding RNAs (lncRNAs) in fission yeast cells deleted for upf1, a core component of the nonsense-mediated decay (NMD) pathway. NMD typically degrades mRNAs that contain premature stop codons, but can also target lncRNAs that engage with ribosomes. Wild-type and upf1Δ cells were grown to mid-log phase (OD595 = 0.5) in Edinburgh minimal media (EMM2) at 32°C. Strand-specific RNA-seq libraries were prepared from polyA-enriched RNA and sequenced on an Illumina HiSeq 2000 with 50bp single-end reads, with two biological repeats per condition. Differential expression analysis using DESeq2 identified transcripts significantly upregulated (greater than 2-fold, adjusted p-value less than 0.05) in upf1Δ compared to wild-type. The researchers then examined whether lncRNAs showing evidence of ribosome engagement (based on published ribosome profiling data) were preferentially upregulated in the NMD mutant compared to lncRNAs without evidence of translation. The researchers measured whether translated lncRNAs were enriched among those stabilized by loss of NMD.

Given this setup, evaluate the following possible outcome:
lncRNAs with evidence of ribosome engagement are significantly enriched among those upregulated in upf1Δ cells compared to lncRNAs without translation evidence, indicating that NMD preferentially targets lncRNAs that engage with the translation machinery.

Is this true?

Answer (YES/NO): NO